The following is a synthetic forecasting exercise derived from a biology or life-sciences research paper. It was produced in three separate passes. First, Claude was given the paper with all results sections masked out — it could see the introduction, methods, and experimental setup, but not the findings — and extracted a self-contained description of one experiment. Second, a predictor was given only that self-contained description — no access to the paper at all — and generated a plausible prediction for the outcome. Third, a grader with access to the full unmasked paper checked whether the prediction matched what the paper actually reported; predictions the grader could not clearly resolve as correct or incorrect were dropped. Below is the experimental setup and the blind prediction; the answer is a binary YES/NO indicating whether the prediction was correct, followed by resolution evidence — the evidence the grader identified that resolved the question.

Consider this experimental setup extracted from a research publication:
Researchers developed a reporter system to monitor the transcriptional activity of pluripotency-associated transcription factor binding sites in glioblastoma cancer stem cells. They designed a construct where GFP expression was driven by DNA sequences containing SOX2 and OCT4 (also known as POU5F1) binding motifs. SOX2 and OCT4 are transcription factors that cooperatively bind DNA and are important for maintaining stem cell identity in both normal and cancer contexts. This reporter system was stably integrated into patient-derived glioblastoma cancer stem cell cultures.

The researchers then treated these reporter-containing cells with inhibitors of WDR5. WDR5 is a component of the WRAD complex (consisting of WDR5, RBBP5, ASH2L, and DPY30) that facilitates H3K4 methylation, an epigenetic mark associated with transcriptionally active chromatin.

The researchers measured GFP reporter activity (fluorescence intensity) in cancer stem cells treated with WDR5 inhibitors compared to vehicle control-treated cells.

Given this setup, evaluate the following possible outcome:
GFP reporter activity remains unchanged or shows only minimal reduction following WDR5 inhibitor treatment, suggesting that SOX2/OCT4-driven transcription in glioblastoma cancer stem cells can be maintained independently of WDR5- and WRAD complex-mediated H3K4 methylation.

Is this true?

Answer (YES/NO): NO